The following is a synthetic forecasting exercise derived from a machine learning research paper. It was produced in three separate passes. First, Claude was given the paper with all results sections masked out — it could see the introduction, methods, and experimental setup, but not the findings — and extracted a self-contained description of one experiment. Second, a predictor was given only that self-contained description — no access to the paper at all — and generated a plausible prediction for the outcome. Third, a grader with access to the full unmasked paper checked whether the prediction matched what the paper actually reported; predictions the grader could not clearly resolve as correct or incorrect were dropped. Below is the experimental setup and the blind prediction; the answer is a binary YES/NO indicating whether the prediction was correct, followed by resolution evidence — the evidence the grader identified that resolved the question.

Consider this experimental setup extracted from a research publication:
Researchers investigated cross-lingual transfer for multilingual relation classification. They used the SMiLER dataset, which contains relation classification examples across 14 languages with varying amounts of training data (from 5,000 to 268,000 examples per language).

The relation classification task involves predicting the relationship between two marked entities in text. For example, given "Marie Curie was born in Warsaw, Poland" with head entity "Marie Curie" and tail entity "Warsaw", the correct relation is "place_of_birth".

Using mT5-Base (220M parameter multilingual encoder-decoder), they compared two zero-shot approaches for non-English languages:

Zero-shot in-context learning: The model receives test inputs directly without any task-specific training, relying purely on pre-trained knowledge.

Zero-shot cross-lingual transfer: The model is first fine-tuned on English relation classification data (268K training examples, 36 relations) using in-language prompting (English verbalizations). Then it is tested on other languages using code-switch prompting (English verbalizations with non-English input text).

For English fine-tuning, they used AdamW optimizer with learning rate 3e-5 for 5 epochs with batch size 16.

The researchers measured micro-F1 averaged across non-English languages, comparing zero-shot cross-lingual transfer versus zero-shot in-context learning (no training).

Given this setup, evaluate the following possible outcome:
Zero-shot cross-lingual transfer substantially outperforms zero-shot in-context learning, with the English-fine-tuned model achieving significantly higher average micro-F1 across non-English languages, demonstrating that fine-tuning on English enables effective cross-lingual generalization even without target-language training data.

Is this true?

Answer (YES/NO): YES